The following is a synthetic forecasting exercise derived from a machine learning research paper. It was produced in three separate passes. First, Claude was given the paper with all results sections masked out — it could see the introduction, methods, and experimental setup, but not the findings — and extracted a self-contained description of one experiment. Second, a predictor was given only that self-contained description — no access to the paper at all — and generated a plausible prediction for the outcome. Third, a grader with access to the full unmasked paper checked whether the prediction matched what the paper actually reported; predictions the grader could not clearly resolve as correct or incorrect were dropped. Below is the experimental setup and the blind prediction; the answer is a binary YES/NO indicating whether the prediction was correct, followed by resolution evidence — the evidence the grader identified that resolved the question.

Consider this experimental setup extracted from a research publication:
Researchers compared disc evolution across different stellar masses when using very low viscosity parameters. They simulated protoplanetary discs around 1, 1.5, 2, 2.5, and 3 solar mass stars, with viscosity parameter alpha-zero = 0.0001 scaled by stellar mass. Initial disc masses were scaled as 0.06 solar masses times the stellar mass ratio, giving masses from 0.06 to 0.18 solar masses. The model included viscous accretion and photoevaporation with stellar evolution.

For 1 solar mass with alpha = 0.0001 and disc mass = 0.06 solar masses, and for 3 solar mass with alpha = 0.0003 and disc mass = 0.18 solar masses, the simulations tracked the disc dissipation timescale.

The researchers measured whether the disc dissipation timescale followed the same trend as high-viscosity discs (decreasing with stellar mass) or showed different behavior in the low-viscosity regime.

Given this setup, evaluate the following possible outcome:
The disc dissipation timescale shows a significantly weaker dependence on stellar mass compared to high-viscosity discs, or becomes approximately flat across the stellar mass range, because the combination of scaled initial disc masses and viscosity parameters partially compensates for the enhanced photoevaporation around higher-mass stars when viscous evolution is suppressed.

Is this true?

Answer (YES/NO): NO